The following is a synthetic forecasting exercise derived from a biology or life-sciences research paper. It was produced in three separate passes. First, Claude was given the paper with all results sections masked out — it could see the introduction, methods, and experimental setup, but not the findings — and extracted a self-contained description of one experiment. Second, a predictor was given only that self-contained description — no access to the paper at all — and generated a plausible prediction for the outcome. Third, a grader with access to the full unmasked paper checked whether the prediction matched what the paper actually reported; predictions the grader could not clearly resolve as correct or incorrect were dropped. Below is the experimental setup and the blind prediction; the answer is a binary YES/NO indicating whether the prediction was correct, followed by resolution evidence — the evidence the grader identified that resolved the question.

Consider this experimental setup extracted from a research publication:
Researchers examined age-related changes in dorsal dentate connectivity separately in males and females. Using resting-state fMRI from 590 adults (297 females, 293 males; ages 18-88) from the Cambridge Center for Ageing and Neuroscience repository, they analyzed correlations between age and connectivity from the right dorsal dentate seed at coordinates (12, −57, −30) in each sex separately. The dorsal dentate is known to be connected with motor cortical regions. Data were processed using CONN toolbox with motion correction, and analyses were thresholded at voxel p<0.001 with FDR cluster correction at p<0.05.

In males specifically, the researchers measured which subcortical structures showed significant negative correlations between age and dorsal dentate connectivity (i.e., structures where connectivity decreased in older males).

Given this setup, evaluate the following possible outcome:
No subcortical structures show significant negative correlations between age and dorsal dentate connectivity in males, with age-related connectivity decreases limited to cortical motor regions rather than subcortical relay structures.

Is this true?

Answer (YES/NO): NO